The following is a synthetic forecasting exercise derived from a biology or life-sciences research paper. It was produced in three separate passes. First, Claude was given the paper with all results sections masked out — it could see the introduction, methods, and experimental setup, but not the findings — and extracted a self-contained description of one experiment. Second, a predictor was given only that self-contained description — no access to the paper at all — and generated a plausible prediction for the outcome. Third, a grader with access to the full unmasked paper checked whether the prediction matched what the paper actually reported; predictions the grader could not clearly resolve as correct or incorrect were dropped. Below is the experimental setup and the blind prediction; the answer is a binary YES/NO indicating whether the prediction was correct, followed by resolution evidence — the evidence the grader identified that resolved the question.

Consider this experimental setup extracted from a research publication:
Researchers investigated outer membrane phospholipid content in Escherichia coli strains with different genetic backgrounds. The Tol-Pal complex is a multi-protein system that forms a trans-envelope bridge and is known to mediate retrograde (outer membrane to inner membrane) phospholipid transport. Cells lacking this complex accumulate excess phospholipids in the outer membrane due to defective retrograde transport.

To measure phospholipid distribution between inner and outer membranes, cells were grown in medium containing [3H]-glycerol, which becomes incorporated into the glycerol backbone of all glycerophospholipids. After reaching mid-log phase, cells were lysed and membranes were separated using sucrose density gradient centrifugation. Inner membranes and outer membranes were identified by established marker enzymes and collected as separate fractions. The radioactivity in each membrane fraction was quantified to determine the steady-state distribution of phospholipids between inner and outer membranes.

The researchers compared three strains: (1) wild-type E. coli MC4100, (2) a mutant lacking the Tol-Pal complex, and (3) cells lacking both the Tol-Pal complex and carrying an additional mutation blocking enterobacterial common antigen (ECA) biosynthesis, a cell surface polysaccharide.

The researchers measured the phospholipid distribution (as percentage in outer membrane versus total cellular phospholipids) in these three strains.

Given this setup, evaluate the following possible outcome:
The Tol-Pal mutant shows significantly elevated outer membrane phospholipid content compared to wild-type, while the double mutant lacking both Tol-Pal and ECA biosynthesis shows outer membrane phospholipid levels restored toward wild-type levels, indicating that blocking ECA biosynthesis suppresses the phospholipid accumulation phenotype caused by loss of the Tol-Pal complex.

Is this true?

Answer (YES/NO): YES